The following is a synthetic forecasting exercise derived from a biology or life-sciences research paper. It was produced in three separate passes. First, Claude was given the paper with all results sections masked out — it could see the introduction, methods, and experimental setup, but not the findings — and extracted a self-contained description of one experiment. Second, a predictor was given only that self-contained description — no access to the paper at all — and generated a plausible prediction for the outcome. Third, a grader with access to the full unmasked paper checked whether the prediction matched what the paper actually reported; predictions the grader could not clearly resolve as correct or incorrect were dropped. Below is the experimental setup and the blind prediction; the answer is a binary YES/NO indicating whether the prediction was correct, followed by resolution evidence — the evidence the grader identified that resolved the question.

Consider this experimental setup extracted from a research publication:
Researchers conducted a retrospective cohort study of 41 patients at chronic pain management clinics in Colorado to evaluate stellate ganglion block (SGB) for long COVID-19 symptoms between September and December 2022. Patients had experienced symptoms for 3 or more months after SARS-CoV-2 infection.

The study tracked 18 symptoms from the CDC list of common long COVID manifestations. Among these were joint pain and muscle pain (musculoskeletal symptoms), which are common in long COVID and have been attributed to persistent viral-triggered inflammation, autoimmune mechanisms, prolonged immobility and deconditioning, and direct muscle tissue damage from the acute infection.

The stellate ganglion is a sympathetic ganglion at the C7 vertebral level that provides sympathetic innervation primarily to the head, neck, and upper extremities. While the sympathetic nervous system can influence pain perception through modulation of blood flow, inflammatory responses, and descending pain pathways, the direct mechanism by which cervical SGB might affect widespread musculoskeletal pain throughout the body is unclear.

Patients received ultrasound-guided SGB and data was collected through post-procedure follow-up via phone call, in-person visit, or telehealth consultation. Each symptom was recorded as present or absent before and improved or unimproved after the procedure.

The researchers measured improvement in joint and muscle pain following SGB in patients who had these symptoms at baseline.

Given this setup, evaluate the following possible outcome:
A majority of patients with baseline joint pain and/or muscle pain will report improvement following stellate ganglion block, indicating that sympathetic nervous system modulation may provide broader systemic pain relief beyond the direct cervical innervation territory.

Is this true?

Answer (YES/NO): YES